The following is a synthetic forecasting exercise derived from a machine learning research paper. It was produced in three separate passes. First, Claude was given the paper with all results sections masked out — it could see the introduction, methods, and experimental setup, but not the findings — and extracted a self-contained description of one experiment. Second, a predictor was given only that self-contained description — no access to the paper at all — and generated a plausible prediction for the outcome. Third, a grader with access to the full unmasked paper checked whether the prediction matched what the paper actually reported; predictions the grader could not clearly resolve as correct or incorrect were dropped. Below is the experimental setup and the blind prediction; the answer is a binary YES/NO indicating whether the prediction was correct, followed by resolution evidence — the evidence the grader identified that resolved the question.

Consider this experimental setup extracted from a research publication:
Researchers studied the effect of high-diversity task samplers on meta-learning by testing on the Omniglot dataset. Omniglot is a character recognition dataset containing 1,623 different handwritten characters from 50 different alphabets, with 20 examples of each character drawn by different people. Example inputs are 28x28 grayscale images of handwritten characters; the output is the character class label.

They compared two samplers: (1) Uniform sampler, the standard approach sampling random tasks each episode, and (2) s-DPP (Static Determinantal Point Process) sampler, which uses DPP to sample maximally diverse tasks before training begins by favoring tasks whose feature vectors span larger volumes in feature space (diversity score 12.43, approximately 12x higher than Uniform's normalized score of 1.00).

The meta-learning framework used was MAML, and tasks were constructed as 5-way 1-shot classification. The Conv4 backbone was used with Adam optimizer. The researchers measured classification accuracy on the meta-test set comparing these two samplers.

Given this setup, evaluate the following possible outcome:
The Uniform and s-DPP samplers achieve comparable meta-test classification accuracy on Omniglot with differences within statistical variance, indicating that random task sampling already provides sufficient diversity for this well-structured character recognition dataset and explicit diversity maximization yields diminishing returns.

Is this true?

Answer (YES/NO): NO